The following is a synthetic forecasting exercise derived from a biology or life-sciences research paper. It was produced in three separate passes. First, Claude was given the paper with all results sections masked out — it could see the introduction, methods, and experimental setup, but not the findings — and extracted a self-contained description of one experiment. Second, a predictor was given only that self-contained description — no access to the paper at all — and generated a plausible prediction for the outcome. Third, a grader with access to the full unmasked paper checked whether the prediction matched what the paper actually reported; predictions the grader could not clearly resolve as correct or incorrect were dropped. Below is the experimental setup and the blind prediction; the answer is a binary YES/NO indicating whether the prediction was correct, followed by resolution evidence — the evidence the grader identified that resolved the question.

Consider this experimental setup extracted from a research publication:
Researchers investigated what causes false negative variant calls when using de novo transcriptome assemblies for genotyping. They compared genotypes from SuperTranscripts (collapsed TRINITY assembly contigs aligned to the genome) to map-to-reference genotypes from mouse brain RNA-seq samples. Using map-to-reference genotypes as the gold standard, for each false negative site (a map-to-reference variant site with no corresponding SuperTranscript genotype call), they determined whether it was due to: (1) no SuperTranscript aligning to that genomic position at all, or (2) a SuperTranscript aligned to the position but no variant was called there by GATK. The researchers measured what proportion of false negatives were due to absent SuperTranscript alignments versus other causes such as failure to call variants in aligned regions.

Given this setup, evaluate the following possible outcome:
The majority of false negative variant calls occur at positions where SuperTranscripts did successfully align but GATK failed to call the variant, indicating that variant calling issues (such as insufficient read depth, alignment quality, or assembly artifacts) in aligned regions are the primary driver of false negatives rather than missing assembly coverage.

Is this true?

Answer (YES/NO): NO